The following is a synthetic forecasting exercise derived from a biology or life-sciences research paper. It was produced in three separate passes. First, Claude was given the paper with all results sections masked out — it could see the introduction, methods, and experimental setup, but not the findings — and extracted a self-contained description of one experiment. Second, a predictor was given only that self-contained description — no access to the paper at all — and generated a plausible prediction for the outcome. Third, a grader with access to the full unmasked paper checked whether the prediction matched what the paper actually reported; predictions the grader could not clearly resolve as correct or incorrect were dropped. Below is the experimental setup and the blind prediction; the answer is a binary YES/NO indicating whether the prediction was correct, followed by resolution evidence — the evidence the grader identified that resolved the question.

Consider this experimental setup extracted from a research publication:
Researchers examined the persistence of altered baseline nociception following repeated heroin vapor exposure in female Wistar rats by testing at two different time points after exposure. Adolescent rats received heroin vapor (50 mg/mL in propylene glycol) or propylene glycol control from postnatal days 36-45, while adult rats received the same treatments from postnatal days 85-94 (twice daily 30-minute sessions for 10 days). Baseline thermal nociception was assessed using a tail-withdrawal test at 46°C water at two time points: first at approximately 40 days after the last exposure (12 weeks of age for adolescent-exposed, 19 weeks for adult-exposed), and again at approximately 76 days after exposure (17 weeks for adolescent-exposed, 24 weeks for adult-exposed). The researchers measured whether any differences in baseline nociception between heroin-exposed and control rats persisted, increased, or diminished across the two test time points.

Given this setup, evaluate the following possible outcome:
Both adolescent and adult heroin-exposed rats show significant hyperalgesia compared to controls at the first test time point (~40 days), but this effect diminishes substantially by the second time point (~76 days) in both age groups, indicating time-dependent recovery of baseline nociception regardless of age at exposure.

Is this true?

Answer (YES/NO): NO